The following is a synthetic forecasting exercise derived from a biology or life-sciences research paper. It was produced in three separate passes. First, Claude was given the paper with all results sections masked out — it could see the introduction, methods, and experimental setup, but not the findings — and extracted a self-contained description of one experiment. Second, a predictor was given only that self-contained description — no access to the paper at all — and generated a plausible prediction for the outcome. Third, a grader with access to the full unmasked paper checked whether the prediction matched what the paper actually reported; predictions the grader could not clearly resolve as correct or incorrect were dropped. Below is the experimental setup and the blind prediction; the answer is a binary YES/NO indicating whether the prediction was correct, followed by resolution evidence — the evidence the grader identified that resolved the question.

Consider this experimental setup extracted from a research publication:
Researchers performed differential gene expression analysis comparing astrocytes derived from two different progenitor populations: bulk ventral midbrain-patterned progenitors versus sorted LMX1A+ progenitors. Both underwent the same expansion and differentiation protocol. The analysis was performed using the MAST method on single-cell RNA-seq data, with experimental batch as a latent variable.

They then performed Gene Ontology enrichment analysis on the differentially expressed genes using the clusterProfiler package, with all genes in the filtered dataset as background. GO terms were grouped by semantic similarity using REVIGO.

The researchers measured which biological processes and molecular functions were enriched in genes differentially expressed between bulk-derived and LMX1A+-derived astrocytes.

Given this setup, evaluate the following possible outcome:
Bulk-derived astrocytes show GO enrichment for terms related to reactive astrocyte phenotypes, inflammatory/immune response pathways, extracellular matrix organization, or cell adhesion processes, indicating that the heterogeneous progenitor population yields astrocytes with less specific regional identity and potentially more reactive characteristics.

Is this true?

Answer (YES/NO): NO